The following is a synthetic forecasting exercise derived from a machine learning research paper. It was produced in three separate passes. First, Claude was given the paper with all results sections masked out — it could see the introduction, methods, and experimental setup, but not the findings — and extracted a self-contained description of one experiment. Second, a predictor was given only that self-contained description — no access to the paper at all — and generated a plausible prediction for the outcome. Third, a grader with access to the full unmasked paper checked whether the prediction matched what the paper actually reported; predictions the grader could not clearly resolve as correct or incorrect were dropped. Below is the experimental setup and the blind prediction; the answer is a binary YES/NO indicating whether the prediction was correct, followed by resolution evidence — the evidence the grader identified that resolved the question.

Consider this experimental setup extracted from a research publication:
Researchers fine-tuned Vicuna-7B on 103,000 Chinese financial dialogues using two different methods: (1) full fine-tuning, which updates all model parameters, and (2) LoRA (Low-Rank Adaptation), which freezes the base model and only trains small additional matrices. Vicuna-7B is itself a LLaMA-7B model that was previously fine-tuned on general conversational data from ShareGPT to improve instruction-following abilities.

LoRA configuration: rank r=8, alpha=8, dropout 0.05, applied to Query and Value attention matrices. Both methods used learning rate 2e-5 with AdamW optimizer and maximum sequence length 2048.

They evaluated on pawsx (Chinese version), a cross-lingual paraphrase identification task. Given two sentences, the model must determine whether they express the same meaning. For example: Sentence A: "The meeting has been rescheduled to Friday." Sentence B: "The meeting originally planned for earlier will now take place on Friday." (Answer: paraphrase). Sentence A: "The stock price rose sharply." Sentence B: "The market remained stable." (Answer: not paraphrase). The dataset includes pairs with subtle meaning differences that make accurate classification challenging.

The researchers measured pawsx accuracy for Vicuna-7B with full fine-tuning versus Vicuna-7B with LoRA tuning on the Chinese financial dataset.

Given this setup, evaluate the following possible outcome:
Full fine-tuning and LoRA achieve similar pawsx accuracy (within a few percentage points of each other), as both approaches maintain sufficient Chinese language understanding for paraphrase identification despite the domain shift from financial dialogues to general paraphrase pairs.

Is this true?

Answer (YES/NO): NO